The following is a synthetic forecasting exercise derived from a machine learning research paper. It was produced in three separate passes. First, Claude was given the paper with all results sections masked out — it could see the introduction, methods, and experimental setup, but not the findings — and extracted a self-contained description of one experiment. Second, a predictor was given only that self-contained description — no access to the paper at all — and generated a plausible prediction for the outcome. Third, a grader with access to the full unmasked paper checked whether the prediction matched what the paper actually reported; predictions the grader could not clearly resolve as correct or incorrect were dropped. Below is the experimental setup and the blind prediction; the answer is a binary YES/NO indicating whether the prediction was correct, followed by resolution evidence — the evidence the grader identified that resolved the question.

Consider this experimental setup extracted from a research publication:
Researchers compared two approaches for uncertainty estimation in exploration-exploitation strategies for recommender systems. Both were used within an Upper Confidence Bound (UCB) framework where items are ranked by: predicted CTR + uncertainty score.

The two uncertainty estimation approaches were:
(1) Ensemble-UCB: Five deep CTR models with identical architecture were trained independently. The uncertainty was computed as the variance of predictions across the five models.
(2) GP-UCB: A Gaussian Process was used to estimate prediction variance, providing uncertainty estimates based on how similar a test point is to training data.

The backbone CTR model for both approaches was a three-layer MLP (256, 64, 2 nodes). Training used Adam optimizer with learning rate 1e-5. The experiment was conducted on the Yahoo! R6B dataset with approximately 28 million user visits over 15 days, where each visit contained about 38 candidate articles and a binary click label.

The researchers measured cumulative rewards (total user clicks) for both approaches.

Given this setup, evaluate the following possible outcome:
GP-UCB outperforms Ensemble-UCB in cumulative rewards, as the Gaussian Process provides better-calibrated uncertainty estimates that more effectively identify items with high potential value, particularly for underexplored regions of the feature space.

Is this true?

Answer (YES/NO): YES